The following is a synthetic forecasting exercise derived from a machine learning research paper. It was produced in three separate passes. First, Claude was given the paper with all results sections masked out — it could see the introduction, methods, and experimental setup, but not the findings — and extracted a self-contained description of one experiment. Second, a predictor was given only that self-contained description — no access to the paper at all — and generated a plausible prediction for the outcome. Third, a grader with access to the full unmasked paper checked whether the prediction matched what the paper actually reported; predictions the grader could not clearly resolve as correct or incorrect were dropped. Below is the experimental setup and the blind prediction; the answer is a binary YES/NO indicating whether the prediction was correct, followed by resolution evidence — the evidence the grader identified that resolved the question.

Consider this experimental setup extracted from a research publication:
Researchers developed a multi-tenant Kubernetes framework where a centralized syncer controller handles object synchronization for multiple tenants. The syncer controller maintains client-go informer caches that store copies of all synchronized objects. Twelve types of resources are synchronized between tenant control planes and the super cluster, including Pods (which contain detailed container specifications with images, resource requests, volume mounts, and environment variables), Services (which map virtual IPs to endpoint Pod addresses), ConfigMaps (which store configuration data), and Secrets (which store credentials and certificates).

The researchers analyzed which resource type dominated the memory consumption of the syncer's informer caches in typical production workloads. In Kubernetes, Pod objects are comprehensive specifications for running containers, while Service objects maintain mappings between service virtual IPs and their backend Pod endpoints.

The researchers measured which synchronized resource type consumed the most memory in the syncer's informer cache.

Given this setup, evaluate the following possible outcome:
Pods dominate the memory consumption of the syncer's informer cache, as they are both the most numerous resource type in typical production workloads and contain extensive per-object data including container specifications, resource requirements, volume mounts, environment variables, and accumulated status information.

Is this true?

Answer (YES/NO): YES